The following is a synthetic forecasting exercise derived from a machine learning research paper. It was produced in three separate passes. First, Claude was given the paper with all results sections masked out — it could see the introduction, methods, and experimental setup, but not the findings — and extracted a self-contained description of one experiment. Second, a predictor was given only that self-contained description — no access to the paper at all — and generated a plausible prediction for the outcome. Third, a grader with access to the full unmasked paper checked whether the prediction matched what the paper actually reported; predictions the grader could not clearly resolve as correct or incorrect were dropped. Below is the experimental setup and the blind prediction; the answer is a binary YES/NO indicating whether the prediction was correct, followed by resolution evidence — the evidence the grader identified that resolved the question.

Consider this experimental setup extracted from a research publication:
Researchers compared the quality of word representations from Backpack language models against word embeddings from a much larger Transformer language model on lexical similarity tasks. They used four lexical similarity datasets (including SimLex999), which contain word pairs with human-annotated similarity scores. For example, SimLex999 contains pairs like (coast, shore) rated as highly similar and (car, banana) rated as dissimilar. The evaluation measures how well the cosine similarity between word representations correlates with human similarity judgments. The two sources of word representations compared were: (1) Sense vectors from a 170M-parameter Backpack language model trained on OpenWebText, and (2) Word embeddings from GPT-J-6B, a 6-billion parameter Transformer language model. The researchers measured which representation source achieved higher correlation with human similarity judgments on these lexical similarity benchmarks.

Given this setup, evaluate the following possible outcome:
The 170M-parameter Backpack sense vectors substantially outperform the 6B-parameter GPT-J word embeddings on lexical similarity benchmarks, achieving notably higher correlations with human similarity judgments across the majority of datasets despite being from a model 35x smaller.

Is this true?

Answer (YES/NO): YES